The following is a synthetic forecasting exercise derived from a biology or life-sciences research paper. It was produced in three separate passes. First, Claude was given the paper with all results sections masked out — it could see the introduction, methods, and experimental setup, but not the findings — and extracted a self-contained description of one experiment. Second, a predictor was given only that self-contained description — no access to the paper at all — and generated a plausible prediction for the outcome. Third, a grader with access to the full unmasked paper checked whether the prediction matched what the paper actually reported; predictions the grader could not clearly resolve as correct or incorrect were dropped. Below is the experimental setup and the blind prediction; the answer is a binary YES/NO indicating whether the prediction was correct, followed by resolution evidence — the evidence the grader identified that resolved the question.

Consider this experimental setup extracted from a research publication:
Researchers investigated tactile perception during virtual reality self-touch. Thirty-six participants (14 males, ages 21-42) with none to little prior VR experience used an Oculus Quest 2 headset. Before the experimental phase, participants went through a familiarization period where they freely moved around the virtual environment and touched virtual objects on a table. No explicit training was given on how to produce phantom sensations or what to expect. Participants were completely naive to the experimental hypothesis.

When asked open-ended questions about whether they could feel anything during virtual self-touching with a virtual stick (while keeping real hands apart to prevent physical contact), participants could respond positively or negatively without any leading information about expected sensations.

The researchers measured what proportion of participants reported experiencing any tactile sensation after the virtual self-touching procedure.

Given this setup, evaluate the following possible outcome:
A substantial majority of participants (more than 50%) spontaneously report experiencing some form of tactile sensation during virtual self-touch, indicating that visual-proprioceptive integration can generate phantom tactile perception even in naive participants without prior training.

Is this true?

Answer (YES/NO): YES